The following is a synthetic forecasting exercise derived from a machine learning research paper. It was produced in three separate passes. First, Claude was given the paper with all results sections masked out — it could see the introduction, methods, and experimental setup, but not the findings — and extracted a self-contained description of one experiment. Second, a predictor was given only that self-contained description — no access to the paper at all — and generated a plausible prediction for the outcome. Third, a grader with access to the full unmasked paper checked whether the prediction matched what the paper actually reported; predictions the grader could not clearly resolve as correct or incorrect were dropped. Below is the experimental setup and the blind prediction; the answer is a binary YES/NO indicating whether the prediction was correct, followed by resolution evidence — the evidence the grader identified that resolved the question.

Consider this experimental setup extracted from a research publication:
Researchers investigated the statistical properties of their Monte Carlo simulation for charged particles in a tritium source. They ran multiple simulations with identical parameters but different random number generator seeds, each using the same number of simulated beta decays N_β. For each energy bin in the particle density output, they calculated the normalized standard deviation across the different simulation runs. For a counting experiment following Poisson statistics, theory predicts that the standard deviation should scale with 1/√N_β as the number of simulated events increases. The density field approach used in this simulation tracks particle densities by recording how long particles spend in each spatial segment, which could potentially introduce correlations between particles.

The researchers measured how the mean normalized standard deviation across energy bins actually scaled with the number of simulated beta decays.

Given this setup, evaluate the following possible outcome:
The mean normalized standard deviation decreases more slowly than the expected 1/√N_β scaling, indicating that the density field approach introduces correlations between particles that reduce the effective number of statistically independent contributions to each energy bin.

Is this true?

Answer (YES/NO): NO